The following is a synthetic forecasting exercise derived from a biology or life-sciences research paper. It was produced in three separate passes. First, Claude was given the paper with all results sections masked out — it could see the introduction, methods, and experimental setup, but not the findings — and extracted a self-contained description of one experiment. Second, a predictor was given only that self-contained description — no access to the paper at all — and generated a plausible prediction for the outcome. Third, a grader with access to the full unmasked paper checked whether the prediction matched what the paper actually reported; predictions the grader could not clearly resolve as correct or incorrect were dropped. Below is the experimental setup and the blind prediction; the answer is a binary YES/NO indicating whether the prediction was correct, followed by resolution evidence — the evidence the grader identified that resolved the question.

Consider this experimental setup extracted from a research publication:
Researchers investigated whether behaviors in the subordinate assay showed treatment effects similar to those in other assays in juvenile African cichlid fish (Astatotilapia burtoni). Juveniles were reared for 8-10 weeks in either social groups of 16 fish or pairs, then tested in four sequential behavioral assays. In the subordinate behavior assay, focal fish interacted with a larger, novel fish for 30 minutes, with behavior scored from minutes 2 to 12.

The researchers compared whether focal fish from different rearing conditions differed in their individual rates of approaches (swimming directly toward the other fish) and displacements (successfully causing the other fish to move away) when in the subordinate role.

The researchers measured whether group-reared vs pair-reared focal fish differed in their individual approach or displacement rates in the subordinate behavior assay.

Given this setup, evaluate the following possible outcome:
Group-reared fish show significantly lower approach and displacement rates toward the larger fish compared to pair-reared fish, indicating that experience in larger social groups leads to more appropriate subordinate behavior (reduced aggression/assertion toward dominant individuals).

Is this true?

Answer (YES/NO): NO